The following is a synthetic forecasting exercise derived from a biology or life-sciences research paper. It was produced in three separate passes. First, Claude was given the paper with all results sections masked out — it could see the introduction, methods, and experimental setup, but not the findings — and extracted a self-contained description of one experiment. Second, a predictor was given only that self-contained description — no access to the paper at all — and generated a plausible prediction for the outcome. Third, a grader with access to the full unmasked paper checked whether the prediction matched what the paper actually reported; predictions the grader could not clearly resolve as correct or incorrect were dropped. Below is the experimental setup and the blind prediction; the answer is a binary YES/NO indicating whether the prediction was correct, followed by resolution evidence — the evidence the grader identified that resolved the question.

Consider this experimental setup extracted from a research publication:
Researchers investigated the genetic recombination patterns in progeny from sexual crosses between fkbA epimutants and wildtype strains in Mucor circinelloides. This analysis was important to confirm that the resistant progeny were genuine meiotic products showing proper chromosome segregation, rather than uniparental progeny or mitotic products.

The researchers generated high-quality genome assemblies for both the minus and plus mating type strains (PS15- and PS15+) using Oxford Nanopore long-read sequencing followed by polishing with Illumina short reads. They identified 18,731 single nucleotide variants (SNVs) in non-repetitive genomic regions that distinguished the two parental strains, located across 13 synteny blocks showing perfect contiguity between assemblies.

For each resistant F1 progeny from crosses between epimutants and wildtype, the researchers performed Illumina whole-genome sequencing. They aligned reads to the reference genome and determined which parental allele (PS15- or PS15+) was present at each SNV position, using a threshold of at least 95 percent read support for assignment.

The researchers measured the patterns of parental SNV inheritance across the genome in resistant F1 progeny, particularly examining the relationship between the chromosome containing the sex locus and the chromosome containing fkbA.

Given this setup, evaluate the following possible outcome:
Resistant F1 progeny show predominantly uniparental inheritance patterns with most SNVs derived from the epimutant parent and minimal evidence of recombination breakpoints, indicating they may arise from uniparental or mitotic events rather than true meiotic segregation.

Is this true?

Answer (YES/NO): NO